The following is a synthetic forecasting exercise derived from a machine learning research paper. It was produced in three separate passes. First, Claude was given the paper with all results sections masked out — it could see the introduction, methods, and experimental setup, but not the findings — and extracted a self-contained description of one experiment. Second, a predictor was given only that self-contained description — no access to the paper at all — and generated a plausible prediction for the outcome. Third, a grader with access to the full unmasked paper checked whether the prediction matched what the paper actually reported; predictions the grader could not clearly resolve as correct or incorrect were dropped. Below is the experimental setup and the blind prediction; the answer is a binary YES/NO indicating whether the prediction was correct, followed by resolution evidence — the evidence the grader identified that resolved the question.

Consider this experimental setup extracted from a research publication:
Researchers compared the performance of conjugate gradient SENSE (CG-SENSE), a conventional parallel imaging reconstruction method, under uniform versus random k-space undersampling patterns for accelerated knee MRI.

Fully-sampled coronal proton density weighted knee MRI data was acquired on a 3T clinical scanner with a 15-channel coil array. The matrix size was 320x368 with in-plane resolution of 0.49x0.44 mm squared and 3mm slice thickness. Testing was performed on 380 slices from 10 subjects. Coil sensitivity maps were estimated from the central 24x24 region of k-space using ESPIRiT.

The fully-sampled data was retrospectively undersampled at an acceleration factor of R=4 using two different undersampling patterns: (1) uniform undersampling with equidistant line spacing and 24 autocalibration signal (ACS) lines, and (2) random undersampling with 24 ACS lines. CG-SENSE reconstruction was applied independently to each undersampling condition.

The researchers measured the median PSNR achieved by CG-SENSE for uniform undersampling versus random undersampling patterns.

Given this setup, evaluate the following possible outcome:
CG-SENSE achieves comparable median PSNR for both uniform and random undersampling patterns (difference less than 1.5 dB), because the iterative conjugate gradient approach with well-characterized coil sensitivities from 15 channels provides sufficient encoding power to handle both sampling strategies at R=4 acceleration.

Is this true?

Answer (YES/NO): YES